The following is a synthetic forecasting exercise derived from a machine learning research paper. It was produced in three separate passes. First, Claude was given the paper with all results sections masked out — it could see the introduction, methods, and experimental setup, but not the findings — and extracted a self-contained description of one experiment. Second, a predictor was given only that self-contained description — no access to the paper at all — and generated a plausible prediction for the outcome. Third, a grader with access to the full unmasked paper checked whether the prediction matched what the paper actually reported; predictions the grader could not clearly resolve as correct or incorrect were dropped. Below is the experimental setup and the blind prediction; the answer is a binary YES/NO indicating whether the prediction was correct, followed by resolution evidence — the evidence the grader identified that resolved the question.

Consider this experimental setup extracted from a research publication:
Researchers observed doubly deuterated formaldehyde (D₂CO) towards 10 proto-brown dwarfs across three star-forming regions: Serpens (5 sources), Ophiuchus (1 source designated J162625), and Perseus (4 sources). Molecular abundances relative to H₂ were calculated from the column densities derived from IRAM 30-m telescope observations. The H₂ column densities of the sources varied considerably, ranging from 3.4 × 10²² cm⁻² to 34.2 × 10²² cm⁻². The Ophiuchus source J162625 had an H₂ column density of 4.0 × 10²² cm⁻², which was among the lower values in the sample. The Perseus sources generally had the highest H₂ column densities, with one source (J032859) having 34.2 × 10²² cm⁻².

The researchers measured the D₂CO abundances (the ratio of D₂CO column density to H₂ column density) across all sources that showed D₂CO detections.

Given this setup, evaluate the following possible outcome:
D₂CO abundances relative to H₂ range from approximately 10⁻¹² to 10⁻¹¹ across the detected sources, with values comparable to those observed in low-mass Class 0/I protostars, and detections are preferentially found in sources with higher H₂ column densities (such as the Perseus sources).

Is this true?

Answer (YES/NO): NO